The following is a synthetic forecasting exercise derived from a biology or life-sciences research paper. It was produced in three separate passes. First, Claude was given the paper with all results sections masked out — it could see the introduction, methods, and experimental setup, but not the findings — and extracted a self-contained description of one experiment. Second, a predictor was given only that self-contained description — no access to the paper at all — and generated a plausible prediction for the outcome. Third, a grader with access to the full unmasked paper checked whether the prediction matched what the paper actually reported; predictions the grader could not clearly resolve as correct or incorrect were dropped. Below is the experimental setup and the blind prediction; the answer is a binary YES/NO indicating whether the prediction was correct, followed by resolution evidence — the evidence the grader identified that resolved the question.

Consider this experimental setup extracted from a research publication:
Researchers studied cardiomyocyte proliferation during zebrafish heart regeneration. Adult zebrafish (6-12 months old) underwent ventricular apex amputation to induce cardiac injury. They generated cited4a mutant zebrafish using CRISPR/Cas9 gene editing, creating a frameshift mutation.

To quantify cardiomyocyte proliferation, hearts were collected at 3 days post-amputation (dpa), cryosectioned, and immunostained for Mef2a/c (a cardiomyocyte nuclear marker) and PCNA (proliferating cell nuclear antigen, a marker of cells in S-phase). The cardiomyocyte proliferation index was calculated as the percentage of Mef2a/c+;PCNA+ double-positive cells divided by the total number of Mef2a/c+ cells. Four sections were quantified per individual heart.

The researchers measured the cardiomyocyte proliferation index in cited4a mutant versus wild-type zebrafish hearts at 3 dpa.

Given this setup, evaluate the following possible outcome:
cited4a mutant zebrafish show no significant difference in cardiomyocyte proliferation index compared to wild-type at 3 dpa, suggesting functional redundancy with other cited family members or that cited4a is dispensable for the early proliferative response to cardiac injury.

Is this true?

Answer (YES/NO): NO